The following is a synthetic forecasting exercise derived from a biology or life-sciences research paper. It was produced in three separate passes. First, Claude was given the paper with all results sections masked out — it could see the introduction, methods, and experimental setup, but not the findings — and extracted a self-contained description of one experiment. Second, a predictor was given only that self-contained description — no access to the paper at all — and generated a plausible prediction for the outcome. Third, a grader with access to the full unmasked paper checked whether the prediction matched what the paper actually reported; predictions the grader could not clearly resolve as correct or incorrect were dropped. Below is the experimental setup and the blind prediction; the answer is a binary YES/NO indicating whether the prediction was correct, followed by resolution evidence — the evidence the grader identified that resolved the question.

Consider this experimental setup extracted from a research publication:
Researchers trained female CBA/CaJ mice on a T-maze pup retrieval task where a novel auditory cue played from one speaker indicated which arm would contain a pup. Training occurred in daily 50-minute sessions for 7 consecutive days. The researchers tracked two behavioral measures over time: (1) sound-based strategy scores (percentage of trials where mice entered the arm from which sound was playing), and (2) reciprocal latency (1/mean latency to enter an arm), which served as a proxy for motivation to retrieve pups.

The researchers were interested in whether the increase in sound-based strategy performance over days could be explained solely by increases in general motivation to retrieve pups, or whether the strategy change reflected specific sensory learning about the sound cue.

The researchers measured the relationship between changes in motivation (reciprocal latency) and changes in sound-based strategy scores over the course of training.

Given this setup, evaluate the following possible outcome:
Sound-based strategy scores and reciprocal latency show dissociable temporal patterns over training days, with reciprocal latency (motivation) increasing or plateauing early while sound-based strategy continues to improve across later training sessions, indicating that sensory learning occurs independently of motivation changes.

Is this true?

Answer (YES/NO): NO